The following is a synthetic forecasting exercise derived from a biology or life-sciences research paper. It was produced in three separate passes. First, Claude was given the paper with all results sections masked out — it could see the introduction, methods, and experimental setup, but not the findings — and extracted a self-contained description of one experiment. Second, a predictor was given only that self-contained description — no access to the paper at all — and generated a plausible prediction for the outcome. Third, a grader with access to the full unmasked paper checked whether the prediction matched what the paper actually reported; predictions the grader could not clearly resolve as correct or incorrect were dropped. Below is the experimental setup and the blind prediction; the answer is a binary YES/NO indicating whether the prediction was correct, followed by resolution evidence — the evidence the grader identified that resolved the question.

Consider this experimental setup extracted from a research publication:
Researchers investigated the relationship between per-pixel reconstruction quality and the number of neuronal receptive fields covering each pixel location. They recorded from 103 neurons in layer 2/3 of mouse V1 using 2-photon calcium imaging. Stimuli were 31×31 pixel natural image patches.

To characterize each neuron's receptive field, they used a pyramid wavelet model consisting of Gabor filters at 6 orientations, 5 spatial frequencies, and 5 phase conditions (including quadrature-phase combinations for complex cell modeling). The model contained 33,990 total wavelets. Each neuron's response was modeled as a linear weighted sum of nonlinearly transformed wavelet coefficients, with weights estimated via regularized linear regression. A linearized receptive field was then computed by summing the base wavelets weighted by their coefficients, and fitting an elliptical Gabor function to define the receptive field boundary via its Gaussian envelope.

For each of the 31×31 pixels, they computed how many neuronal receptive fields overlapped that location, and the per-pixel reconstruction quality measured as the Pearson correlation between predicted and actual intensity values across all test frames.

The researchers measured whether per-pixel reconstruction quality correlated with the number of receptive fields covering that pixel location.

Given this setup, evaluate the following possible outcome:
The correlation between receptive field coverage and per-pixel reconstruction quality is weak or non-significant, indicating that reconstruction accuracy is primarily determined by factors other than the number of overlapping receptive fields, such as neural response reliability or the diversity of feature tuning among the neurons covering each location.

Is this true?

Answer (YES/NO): NO